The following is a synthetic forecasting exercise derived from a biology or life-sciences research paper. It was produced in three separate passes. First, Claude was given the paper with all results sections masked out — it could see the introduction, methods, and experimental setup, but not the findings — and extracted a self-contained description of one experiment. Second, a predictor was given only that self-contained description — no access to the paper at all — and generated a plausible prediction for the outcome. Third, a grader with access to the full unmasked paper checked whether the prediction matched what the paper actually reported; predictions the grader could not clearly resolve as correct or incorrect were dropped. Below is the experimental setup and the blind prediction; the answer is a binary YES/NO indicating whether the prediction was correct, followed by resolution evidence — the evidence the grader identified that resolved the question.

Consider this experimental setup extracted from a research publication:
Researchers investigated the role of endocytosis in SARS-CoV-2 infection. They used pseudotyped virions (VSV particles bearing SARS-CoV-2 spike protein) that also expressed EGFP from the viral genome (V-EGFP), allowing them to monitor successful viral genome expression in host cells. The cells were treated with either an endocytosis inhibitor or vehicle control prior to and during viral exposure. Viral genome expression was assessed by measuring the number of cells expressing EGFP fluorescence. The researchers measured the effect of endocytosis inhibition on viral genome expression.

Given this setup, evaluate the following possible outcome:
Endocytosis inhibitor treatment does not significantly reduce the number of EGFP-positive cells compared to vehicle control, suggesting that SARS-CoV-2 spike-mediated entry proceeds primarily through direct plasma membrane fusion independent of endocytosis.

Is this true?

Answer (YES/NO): NO